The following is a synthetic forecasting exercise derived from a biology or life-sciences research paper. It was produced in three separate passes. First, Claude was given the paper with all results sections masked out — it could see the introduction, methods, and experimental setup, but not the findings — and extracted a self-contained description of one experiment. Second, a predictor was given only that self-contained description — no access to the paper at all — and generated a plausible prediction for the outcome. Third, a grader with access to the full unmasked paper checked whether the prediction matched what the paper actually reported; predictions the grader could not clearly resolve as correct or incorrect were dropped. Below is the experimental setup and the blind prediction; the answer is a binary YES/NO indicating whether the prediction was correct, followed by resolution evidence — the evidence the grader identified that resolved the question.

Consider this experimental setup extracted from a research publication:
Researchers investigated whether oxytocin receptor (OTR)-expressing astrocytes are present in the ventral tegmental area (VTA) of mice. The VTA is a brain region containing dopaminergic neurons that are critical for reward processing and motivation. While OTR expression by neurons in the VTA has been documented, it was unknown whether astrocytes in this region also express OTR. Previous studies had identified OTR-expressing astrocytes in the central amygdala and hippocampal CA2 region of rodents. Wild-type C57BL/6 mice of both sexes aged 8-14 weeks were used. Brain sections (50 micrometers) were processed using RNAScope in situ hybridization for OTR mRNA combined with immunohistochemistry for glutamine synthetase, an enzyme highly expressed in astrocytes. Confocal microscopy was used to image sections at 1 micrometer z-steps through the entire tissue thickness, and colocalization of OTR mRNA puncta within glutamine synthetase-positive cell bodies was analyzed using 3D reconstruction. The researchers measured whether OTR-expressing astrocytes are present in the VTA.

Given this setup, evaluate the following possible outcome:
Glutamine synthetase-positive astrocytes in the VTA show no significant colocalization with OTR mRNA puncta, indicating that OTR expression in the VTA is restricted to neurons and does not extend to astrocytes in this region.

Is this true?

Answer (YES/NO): NO